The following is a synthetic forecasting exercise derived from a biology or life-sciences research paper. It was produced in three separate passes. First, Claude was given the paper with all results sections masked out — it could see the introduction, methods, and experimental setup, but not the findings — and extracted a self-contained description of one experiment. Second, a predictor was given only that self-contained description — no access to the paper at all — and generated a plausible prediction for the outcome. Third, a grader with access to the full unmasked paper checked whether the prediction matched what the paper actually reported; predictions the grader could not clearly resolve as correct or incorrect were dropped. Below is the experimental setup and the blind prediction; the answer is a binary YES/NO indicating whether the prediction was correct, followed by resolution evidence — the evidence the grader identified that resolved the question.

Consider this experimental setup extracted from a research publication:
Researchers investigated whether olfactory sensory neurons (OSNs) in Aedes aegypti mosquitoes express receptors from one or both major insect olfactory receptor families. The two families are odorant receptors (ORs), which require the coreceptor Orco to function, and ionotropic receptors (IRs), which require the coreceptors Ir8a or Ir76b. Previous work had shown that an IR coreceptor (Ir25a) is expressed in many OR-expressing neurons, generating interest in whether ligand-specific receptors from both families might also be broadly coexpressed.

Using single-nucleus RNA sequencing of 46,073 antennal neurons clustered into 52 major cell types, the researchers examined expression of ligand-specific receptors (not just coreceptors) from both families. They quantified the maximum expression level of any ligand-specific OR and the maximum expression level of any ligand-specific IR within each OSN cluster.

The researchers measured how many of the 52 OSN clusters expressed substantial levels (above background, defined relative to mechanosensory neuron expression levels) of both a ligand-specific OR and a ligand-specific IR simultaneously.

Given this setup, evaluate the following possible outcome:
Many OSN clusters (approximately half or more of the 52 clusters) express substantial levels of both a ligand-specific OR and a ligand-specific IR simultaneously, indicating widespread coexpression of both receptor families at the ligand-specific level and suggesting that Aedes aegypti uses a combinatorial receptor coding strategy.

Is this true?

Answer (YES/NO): NO